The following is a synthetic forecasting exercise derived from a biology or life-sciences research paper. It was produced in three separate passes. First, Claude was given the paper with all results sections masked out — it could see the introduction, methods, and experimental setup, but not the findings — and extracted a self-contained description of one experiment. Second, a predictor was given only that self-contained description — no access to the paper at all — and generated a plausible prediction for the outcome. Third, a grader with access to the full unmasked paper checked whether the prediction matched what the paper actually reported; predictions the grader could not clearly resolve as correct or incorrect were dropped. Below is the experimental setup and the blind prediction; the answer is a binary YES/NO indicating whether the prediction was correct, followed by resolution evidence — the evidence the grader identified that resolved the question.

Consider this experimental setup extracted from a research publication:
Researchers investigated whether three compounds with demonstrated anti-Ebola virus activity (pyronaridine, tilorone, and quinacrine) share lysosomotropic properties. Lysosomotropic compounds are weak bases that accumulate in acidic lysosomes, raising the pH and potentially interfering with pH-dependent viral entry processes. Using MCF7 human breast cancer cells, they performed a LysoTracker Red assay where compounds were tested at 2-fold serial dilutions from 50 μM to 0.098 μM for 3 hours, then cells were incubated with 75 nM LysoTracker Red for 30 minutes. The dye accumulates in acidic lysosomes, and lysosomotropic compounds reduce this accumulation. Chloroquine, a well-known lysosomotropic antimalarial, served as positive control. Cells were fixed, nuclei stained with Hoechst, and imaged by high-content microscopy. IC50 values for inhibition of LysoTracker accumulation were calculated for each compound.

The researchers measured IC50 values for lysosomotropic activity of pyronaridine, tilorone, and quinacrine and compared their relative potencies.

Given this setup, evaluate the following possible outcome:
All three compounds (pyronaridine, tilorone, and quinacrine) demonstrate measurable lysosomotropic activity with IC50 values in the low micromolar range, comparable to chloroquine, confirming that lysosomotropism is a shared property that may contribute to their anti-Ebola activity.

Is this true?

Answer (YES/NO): YES